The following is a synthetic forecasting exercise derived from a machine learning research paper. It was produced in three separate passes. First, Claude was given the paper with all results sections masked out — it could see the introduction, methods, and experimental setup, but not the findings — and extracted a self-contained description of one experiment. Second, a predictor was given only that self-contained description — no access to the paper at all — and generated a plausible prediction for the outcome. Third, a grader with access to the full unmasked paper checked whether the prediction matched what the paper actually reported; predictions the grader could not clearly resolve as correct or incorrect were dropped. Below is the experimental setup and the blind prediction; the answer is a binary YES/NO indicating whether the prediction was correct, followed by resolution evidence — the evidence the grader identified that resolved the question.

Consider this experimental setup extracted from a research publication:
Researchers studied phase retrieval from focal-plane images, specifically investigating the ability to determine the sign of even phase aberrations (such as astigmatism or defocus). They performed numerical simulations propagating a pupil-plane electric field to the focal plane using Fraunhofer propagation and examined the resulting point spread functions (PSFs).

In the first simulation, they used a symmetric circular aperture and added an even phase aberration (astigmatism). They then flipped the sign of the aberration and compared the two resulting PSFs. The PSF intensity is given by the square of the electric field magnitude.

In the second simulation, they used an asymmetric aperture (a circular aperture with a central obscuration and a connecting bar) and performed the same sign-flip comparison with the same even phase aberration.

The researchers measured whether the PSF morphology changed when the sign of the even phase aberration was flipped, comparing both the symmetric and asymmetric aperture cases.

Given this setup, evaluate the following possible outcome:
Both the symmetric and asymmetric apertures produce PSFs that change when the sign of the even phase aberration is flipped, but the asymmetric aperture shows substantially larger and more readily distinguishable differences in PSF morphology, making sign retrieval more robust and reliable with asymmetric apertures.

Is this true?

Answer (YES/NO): NO